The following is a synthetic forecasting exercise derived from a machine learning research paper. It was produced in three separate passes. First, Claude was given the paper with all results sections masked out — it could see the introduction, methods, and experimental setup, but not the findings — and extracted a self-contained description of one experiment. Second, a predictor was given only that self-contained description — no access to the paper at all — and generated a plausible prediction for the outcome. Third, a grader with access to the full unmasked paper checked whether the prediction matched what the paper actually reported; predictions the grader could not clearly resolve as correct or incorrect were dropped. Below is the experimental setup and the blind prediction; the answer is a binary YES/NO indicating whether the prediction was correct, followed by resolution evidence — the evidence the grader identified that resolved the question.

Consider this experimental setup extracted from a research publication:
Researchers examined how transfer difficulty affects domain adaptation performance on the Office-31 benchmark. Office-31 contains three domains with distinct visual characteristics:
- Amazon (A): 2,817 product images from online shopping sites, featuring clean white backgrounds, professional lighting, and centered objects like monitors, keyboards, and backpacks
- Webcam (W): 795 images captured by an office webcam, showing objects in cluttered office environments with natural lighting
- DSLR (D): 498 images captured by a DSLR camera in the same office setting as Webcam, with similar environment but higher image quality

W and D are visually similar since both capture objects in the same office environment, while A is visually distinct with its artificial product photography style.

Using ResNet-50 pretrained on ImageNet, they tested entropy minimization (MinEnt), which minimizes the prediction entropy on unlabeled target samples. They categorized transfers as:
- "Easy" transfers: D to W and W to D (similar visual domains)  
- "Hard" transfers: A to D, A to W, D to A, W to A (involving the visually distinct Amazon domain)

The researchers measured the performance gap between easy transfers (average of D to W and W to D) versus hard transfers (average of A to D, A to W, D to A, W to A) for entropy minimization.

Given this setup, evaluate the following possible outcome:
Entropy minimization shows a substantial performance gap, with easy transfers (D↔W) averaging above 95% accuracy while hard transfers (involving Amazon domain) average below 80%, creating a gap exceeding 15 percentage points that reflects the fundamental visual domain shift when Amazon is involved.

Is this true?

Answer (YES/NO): YES